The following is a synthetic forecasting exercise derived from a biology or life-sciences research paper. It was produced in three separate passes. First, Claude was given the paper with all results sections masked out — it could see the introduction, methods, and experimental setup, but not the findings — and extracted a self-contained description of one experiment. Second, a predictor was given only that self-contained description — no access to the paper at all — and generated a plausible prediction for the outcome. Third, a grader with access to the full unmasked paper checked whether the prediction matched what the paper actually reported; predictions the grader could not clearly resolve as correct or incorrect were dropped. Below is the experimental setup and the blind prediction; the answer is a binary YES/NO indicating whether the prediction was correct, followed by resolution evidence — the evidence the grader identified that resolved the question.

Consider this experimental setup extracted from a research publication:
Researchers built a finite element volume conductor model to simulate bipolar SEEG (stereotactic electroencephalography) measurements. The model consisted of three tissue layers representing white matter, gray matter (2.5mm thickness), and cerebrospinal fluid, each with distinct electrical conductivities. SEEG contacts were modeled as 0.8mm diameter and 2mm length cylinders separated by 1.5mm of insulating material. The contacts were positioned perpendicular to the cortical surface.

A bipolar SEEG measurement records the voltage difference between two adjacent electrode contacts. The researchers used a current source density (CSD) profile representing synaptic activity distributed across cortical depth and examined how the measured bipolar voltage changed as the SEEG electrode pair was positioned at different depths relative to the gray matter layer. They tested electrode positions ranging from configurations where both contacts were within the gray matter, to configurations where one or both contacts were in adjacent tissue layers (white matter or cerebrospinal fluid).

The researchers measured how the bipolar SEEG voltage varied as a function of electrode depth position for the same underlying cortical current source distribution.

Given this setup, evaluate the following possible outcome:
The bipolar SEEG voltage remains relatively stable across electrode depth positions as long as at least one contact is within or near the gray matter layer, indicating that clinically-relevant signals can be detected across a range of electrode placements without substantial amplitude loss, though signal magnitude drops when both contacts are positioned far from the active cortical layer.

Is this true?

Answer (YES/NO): NO